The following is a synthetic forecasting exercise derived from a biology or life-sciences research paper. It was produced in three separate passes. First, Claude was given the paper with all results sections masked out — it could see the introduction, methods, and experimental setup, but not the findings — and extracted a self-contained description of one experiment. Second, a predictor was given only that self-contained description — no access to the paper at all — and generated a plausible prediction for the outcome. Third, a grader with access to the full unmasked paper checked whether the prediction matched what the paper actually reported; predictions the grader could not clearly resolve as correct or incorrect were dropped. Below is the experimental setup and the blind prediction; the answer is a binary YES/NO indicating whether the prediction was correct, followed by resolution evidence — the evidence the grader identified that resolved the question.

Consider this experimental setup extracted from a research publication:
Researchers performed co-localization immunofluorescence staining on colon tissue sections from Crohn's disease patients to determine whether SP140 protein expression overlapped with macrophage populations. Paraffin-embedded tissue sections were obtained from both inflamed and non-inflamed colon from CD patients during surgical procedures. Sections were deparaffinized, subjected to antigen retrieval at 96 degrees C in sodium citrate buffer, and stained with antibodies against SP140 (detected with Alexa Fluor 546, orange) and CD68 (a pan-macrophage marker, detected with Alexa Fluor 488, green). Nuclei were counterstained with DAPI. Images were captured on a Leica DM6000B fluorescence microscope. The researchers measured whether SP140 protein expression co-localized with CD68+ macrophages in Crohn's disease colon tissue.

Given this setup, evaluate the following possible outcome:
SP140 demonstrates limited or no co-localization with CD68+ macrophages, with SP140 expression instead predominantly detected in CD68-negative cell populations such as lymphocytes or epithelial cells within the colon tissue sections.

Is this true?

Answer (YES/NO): NO